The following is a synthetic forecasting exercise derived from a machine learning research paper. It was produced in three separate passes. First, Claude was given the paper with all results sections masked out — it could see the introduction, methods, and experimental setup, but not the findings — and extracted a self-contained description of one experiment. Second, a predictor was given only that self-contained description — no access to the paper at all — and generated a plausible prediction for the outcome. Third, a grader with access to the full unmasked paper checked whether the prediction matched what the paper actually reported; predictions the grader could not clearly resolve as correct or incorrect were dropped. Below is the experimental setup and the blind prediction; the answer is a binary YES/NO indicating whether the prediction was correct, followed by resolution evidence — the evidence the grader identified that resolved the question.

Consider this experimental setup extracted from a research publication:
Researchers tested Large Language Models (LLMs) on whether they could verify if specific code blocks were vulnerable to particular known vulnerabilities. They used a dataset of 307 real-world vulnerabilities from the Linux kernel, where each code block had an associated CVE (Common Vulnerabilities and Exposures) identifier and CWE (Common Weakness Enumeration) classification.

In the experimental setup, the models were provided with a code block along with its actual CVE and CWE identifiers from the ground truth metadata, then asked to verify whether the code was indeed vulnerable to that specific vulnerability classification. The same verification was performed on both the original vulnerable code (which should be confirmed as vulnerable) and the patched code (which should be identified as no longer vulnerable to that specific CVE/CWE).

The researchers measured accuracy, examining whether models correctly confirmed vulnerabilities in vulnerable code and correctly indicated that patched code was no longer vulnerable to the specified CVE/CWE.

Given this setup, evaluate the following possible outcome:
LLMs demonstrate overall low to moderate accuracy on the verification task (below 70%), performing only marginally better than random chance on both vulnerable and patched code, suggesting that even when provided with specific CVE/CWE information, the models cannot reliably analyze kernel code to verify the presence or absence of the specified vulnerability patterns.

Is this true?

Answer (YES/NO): NO